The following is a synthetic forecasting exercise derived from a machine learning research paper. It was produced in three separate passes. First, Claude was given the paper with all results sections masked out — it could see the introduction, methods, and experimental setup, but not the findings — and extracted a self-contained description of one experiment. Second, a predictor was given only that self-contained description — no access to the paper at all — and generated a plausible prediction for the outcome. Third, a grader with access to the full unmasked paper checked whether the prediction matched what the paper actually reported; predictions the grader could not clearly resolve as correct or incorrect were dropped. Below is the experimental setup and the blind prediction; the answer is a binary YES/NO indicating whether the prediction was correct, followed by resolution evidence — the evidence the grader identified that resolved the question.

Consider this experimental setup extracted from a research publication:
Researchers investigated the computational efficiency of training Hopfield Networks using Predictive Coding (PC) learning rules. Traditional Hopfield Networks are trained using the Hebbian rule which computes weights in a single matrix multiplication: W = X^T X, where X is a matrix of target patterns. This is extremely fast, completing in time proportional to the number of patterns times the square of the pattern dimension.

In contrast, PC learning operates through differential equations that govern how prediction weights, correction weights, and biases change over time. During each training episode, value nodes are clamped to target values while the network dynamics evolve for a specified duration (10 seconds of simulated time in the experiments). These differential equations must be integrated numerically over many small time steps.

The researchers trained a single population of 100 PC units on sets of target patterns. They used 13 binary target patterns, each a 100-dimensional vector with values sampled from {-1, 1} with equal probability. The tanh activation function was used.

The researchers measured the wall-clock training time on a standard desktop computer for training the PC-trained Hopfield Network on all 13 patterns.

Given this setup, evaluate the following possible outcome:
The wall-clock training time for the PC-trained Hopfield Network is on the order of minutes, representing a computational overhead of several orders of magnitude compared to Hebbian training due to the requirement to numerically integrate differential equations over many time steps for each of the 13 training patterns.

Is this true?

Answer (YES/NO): NO